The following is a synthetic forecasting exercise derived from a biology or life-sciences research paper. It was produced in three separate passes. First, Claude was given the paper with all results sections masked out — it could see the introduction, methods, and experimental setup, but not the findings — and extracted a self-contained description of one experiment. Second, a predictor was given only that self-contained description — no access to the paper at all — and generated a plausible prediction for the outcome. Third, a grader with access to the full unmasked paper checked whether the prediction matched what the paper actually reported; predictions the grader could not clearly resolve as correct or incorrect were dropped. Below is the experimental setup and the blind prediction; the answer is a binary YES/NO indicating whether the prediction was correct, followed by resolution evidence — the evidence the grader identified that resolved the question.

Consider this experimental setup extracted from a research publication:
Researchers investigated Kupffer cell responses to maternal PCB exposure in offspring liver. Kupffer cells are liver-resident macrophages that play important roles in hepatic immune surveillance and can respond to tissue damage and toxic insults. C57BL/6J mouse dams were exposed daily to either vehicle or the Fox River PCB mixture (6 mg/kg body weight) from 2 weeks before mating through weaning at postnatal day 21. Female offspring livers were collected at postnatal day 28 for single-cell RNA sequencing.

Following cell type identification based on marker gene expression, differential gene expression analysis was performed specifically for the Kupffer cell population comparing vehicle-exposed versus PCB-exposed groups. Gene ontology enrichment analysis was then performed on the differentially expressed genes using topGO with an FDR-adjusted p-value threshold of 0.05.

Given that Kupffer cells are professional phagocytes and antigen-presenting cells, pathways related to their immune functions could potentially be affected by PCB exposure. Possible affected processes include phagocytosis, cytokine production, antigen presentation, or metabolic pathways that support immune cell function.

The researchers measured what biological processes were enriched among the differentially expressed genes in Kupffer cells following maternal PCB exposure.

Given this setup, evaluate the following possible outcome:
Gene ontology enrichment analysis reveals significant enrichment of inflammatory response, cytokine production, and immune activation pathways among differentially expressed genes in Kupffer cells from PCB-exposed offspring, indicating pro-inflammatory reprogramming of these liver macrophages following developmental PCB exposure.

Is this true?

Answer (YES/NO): NO